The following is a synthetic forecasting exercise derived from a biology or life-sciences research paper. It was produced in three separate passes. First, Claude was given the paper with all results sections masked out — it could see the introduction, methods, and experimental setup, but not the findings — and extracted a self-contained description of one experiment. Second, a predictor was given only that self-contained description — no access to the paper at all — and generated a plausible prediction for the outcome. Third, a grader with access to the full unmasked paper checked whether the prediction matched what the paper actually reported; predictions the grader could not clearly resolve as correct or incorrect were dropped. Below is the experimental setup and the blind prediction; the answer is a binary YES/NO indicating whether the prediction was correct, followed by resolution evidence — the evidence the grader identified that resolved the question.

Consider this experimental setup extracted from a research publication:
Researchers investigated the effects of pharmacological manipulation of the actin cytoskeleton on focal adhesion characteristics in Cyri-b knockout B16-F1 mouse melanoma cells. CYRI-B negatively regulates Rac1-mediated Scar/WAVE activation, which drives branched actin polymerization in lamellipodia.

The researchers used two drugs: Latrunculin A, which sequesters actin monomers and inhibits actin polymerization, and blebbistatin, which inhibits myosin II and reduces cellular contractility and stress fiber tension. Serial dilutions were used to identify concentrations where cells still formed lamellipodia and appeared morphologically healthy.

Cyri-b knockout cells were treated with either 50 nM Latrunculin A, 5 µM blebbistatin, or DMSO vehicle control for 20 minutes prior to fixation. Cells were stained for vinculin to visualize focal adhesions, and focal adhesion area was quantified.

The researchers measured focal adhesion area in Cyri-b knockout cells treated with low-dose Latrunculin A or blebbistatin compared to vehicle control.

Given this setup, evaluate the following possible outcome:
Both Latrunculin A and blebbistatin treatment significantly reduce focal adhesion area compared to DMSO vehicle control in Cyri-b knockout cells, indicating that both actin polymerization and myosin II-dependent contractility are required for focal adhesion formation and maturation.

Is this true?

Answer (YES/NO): YES